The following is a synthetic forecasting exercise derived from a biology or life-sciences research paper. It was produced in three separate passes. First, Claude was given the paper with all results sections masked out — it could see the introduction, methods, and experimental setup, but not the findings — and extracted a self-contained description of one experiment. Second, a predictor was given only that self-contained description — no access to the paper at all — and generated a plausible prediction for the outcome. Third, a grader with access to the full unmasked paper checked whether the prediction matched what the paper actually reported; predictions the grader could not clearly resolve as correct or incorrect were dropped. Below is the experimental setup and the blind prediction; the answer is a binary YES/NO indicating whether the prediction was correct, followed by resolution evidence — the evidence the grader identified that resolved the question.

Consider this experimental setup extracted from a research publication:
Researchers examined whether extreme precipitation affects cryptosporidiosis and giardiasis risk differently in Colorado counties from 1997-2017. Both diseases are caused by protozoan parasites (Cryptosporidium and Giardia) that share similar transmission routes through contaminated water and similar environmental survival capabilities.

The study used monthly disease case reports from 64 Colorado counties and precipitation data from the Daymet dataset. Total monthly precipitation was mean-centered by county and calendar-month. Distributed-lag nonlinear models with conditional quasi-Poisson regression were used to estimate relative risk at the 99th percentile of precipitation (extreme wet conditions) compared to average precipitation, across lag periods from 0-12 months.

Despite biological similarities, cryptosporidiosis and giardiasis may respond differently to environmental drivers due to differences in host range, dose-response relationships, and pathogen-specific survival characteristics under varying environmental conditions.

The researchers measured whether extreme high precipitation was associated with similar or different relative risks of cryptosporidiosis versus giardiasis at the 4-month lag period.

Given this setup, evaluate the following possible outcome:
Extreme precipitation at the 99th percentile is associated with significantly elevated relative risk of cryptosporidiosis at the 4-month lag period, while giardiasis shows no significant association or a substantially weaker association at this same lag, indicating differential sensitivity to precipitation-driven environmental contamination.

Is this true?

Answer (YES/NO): NO